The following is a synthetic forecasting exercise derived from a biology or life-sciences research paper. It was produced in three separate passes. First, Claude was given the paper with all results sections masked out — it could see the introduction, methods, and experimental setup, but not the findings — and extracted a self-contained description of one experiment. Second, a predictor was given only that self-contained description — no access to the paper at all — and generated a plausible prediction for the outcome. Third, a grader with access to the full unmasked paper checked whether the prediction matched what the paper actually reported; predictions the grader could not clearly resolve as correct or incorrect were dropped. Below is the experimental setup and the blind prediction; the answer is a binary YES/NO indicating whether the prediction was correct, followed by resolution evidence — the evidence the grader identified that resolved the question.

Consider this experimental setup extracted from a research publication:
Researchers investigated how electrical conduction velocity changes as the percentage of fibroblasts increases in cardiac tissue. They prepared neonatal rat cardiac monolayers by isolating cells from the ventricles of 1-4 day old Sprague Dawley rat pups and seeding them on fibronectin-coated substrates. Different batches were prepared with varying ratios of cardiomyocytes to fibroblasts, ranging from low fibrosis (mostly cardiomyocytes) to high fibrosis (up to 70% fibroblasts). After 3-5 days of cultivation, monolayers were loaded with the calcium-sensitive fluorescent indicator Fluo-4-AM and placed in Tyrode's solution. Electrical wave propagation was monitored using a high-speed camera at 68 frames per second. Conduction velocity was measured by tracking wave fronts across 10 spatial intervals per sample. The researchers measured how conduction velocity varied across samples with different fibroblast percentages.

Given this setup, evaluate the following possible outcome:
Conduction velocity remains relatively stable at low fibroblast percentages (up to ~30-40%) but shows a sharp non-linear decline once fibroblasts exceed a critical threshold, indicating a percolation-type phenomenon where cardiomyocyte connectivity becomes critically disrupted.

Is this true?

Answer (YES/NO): NO